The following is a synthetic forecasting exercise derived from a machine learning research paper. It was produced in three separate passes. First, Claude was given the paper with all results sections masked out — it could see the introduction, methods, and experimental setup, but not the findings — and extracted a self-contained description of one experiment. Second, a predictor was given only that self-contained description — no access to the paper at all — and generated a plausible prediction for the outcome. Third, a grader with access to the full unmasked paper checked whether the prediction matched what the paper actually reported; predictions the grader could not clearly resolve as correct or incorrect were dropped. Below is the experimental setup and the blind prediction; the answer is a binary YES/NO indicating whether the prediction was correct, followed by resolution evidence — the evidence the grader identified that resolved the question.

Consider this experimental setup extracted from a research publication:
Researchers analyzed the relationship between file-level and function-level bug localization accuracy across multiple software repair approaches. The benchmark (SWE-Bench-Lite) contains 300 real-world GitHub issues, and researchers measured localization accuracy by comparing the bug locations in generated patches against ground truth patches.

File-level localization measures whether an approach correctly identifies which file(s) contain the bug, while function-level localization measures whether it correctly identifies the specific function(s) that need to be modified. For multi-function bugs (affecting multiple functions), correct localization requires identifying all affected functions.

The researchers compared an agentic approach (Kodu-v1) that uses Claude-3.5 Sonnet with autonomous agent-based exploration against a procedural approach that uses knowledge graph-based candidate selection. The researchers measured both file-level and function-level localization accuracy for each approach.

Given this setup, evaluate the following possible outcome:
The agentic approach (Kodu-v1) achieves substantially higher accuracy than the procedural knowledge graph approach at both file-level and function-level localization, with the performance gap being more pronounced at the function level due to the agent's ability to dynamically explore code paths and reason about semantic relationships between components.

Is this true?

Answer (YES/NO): NO